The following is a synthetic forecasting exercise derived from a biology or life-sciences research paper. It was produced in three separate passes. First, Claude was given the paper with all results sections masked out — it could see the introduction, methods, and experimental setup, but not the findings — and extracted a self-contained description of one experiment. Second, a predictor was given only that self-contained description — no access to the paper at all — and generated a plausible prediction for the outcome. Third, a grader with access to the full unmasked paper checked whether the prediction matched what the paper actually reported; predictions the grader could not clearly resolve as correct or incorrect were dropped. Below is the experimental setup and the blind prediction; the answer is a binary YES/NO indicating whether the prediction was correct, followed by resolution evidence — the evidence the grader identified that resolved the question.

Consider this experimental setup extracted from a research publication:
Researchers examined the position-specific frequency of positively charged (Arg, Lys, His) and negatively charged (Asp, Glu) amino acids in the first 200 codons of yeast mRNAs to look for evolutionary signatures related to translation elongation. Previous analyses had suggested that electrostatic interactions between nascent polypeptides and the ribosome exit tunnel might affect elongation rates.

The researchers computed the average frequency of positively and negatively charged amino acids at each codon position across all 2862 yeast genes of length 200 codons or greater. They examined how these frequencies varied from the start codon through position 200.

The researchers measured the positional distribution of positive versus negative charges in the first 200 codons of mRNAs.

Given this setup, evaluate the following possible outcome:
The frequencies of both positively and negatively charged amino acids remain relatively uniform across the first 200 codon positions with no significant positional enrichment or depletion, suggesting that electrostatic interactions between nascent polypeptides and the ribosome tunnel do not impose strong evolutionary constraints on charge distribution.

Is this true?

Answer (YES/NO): NO